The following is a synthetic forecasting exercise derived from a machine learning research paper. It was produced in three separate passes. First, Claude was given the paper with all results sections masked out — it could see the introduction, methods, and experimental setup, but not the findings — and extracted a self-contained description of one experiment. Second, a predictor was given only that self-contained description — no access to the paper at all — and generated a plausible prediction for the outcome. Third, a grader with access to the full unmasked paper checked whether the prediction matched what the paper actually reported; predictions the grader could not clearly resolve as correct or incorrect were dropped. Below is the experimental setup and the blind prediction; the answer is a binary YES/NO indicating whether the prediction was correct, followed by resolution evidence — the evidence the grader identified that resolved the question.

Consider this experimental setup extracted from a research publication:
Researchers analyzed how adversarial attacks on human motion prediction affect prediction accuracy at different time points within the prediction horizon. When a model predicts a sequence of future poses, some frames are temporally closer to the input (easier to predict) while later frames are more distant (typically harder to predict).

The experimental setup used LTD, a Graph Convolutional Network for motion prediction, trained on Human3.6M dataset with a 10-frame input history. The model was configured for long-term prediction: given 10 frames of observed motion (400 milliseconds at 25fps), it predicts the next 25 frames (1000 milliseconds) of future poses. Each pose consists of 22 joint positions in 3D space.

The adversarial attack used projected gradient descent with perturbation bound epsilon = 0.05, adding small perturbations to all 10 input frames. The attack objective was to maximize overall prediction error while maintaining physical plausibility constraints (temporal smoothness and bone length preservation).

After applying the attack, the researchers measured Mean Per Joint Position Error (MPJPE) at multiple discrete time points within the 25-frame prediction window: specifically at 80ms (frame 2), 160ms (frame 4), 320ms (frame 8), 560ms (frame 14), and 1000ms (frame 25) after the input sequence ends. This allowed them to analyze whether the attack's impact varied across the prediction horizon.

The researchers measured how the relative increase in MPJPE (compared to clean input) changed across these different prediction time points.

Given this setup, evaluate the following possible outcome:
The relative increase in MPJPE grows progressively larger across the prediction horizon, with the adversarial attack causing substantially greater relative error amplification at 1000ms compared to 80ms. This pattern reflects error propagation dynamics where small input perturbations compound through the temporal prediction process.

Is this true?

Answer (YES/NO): NO